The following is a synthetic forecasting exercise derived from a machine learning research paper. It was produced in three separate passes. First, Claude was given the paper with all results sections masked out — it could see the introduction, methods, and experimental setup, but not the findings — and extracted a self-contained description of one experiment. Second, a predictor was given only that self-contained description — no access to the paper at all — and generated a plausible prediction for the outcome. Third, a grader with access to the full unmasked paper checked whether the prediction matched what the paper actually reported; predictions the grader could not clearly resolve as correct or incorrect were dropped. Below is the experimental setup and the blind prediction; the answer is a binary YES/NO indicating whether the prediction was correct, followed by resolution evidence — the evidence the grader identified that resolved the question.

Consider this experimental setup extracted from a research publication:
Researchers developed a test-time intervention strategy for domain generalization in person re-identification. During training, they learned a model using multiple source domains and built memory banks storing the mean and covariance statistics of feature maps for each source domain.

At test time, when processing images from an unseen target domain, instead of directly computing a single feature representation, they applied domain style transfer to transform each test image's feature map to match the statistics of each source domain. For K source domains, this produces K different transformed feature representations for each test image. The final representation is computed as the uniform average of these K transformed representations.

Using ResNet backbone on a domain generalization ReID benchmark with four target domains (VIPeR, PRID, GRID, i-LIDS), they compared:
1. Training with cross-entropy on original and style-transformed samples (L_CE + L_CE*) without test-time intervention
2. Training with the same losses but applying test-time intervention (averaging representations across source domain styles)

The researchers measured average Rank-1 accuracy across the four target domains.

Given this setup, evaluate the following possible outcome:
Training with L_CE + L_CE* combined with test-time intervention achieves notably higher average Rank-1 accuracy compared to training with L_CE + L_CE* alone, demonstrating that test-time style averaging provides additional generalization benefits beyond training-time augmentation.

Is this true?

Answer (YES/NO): YES